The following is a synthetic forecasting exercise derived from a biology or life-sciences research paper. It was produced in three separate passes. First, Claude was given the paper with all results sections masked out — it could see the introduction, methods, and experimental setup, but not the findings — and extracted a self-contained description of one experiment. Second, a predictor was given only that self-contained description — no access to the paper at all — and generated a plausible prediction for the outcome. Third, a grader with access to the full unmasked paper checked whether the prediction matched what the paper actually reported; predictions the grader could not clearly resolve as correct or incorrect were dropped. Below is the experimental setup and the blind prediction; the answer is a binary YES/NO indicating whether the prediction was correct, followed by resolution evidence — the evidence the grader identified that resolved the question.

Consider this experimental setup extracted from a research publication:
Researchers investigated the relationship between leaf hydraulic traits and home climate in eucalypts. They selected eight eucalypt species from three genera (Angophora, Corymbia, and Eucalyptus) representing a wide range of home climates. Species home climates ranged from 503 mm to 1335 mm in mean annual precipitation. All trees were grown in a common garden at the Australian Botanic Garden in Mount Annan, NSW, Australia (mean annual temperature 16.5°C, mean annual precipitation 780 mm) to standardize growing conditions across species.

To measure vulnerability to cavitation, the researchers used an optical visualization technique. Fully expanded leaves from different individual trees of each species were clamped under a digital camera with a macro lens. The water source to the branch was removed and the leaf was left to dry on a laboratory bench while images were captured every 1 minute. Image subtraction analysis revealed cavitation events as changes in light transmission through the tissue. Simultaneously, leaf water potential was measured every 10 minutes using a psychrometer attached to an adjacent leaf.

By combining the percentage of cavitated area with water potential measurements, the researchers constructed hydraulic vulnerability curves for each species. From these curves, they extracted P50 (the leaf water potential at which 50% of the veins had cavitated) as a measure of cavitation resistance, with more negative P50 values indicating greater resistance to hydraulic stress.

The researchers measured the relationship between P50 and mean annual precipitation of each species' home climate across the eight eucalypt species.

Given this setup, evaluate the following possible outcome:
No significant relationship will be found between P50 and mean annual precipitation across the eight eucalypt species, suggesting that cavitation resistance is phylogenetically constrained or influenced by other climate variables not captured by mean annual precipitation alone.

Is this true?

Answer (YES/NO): NO